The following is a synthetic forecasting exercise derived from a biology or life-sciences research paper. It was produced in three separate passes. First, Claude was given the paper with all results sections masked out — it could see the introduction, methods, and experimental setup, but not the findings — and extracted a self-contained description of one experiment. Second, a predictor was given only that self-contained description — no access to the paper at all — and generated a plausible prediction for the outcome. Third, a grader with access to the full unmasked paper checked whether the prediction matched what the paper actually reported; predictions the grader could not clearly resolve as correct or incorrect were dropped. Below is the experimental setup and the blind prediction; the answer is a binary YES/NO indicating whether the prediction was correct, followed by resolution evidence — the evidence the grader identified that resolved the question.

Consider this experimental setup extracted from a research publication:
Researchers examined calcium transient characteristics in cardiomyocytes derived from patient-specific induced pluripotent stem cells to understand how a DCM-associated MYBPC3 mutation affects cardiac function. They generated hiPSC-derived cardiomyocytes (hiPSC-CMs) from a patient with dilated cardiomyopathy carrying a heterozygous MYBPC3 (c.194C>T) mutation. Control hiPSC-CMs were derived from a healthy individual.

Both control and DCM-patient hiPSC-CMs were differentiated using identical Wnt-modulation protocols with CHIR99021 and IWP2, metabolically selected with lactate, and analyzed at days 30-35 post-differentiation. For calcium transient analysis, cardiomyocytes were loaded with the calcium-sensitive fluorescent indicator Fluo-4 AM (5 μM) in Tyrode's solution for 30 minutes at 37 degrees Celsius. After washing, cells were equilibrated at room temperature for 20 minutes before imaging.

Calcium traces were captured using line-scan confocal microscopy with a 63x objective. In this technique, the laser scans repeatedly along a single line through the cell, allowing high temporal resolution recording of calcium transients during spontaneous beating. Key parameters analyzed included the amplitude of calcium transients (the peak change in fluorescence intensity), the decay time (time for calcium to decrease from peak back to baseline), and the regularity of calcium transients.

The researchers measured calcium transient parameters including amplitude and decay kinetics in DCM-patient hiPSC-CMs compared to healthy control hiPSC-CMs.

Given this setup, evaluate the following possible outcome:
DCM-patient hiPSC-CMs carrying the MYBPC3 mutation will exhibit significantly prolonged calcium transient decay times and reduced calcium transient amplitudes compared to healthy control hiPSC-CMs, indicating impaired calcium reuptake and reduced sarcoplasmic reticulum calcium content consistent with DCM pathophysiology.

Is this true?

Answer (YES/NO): NO